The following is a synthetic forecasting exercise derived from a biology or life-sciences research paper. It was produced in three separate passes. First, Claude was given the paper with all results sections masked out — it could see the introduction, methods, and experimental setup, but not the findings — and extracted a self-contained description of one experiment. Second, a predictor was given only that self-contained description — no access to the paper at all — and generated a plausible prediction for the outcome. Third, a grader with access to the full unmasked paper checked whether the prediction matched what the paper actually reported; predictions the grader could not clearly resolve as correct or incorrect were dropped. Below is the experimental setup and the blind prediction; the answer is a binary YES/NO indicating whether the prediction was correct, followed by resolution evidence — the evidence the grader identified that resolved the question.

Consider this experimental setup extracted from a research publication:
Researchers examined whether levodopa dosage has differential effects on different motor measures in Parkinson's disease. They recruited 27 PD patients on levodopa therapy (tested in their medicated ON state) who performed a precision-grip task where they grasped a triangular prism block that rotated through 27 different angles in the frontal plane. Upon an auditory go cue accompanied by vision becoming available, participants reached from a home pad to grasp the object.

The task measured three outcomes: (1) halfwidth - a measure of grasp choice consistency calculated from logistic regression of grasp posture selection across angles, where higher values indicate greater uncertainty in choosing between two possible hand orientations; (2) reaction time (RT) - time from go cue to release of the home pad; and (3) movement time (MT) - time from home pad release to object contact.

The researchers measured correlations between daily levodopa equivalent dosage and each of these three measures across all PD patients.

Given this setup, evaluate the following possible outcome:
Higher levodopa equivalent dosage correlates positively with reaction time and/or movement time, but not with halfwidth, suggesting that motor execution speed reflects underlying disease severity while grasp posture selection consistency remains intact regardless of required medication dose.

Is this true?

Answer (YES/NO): NO